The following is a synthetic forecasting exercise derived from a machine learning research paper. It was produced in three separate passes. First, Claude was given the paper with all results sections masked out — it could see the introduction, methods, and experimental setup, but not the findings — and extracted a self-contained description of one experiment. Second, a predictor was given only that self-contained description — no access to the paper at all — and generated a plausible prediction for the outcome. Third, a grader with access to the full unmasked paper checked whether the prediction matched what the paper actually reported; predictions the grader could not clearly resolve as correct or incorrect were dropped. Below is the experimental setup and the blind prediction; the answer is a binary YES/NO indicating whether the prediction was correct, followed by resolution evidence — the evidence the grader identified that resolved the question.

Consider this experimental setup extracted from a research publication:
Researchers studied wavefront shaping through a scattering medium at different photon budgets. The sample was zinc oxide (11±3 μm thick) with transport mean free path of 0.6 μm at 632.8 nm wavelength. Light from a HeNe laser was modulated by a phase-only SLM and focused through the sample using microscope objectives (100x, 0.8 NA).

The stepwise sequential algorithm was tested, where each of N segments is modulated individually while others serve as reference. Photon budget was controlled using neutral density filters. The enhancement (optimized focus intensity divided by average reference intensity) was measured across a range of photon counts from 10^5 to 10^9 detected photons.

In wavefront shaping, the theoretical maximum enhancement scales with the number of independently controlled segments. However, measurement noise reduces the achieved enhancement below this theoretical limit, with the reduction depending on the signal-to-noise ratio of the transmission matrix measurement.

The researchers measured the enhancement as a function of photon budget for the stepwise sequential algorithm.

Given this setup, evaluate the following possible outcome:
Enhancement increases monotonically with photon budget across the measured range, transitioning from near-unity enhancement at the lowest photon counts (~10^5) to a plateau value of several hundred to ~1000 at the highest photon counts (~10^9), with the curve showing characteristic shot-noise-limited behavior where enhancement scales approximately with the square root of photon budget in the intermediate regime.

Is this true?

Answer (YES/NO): NO